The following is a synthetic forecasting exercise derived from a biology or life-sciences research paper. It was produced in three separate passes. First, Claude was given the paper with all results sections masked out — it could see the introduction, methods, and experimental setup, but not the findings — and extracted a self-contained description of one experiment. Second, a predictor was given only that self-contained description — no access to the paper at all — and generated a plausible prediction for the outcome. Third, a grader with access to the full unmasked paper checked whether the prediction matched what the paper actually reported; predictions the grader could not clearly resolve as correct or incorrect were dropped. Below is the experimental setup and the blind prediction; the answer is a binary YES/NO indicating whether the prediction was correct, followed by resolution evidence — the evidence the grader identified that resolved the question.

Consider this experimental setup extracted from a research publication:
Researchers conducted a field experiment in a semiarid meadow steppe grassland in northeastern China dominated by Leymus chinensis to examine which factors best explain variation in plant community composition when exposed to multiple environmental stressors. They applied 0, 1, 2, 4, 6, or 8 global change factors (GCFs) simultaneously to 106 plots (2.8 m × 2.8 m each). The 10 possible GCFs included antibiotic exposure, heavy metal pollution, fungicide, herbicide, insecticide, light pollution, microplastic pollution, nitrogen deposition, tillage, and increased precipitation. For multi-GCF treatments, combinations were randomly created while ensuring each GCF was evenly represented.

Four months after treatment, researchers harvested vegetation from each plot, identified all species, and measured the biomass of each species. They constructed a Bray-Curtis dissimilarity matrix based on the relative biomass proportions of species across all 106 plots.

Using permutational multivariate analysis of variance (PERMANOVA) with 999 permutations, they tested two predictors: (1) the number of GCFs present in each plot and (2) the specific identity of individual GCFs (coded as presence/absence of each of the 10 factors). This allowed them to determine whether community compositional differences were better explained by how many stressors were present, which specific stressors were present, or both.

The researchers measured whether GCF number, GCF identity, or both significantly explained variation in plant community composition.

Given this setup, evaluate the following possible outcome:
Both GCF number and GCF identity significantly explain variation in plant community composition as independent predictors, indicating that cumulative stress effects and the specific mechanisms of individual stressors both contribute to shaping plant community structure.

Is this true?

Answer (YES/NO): YES